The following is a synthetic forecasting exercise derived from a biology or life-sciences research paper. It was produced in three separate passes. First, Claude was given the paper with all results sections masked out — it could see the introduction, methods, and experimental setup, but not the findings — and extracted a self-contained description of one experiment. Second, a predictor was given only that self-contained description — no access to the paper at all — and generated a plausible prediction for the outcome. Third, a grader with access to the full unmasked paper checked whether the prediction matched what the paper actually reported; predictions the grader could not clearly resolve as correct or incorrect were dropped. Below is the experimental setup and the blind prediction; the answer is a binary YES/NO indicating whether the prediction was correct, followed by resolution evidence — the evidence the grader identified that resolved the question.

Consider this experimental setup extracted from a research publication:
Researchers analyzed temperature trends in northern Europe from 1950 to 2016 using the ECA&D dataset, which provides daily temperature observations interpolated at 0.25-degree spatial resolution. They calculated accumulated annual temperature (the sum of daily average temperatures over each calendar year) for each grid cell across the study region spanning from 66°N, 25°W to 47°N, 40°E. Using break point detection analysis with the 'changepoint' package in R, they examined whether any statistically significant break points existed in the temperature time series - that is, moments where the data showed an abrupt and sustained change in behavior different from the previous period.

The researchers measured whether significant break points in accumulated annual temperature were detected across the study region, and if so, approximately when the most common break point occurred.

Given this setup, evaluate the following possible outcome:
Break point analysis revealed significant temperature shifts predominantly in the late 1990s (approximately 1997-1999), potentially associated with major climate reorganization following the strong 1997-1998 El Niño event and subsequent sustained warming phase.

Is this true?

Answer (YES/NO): NO